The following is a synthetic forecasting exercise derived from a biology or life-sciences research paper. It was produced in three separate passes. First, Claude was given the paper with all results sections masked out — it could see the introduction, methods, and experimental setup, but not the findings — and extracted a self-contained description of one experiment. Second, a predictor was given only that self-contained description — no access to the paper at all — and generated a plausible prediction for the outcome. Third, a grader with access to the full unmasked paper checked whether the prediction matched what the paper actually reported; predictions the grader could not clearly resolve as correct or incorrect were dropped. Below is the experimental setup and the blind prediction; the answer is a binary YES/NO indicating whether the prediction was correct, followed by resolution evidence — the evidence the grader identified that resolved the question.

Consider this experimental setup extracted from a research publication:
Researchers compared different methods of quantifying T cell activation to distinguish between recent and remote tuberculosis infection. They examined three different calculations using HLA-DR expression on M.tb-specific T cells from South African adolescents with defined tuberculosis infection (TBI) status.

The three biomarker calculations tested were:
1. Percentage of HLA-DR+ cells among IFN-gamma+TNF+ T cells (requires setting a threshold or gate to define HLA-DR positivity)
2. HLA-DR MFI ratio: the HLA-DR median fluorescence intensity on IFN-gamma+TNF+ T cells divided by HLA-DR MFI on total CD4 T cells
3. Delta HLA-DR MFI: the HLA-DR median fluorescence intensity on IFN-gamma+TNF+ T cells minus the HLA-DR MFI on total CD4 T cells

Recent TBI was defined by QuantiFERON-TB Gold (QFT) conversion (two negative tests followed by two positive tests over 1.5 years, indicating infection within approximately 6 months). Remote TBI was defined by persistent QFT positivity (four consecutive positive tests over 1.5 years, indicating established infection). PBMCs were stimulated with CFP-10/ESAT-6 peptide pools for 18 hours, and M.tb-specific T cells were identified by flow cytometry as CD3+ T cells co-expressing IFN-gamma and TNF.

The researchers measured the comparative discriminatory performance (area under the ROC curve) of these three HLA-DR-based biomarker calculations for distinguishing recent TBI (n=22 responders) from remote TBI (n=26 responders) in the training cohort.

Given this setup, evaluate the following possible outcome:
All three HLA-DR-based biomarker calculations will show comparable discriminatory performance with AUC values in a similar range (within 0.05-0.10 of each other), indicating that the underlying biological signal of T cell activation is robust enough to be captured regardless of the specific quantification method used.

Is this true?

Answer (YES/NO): YES